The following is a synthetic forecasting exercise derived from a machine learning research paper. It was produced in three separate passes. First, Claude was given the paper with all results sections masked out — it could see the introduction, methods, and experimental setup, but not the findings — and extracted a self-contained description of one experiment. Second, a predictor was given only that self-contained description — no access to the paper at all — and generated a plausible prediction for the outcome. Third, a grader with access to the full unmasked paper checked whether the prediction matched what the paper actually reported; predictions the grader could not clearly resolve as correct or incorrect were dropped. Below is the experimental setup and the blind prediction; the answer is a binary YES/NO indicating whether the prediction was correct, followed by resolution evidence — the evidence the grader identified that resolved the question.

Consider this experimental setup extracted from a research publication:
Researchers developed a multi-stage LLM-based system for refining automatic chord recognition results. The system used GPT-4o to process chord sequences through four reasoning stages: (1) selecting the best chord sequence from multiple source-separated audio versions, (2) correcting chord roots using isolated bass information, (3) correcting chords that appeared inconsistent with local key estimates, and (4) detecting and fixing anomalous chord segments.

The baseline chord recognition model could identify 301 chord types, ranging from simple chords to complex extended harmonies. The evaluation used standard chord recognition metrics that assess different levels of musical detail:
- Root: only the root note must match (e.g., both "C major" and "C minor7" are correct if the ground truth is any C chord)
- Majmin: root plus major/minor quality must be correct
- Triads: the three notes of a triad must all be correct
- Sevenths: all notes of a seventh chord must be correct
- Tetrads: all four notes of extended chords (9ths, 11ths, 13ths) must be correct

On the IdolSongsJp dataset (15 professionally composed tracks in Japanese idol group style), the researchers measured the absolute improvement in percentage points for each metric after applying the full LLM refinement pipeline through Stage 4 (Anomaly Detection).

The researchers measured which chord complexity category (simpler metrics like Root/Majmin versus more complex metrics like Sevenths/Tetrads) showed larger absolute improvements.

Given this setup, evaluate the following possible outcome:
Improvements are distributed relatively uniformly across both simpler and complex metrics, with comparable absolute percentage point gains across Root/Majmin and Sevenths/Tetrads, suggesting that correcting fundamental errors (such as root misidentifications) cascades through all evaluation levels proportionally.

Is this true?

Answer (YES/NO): NO